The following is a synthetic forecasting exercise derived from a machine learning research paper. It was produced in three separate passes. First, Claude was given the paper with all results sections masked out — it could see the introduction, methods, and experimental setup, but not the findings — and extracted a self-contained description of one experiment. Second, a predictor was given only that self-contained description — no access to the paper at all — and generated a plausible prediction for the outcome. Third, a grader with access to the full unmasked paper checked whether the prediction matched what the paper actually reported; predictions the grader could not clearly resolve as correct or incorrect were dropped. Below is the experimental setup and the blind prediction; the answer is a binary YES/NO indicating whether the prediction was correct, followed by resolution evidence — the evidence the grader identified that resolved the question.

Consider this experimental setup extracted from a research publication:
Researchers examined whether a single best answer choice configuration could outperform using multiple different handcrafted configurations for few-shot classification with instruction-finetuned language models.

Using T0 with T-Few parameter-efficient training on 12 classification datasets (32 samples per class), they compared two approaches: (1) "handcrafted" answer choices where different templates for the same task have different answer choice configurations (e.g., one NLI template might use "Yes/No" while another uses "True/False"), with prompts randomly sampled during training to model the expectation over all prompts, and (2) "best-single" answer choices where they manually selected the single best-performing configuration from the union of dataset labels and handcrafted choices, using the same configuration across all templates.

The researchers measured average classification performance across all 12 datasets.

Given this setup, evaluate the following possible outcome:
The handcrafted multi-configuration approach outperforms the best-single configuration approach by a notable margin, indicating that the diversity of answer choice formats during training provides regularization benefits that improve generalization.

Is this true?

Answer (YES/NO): NO